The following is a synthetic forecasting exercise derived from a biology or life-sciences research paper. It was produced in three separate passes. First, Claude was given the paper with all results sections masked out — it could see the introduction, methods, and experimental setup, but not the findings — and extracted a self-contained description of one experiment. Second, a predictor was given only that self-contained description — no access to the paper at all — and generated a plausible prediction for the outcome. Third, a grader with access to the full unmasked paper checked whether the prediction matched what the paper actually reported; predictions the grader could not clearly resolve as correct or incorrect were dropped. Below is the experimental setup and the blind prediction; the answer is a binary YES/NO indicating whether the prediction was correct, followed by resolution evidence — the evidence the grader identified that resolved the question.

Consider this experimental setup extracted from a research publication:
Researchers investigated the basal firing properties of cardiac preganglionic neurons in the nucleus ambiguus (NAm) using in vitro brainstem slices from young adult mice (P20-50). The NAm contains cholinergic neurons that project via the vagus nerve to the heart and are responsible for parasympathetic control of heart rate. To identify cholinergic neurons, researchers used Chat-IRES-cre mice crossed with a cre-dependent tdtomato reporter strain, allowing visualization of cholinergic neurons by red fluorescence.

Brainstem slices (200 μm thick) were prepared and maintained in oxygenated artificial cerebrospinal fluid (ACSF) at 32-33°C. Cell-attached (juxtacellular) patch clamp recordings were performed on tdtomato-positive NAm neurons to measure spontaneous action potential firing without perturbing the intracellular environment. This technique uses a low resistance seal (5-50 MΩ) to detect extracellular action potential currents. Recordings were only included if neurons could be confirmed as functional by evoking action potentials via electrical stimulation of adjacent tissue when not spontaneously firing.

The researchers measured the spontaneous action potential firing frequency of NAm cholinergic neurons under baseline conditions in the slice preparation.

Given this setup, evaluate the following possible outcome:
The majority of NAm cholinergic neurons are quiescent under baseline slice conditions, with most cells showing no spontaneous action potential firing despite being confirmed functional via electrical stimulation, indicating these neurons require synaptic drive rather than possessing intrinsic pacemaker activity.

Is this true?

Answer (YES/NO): NO